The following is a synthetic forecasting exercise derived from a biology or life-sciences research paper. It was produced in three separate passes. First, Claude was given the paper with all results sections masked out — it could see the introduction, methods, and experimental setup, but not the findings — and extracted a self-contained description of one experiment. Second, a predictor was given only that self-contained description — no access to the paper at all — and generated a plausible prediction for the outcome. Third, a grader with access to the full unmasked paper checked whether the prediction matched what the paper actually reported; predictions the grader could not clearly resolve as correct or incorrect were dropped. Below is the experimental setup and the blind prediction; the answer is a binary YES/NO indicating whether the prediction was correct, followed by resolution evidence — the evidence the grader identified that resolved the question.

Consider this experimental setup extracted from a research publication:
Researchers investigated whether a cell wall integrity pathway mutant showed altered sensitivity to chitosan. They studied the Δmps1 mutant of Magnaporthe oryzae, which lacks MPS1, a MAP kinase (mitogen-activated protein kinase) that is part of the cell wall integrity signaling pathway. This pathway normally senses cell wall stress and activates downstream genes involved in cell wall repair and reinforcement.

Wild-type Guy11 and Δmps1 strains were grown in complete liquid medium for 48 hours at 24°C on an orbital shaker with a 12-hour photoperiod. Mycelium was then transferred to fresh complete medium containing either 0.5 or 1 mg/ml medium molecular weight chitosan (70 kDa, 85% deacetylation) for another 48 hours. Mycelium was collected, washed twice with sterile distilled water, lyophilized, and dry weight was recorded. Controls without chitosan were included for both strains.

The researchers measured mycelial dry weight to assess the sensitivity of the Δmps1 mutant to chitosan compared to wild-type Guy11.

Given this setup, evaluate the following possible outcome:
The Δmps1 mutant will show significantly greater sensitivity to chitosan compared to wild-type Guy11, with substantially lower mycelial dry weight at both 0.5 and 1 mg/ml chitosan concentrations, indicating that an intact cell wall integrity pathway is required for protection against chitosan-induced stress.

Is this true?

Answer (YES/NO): NO